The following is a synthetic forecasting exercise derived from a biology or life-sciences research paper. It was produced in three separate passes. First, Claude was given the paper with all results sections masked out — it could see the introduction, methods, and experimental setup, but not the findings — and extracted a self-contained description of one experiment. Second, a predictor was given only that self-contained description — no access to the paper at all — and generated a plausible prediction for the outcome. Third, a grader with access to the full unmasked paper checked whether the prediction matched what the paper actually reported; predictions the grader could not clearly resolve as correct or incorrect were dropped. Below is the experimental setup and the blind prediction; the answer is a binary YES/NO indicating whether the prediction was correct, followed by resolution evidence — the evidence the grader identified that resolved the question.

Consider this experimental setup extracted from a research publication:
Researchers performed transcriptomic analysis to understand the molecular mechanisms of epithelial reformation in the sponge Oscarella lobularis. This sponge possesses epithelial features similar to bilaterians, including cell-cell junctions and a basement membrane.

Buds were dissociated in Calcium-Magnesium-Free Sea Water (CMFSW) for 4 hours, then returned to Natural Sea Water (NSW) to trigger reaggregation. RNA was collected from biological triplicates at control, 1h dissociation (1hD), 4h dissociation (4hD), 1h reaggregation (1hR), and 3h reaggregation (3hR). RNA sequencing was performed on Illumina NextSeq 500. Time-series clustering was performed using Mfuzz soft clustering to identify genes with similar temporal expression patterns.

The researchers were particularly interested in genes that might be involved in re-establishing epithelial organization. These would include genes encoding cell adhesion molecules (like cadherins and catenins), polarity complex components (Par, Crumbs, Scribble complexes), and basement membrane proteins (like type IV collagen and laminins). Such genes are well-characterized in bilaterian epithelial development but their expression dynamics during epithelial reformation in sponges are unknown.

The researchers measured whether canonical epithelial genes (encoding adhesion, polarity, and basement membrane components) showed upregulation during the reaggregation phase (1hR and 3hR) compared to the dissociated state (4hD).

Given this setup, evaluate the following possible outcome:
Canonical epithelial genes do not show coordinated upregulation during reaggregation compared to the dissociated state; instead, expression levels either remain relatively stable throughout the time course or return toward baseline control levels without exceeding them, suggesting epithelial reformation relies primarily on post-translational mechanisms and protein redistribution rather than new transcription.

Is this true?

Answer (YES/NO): NO